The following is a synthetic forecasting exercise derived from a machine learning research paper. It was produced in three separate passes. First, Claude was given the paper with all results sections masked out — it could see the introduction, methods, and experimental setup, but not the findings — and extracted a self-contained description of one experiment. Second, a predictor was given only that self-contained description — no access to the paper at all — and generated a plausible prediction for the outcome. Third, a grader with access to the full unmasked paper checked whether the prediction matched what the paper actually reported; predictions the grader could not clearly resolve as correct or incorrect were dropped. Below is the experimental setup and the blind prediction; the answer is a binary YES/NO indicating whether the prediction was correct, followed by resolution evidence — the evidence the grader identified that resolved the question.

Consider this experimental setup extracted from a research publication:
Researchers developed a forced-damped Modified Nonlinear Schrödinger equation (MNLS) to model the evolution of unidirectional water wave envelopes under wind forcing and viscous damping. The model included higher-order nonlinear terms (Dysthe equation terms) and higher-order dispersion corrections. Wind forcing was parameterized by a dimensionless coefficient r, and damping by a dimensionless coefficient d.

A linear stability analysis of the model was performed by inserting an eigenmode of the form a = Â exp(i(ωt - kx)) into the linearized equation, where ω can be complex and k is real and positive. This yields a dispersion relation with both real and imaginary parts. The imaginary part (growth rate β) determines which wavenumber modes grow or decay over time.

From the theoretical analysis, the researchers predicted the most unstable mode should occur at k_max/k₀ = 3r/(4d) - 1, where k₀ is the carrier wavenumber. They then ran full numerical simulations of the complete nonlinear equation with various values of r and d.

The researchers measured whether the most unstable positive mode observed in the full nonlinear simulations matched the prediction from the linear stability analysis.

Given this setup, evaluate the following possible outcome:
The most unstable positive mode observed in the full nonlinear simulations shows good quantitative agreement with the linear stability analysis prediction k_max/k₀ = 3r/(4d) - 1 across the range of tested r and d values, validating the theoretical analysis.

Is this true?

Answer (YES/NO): YES